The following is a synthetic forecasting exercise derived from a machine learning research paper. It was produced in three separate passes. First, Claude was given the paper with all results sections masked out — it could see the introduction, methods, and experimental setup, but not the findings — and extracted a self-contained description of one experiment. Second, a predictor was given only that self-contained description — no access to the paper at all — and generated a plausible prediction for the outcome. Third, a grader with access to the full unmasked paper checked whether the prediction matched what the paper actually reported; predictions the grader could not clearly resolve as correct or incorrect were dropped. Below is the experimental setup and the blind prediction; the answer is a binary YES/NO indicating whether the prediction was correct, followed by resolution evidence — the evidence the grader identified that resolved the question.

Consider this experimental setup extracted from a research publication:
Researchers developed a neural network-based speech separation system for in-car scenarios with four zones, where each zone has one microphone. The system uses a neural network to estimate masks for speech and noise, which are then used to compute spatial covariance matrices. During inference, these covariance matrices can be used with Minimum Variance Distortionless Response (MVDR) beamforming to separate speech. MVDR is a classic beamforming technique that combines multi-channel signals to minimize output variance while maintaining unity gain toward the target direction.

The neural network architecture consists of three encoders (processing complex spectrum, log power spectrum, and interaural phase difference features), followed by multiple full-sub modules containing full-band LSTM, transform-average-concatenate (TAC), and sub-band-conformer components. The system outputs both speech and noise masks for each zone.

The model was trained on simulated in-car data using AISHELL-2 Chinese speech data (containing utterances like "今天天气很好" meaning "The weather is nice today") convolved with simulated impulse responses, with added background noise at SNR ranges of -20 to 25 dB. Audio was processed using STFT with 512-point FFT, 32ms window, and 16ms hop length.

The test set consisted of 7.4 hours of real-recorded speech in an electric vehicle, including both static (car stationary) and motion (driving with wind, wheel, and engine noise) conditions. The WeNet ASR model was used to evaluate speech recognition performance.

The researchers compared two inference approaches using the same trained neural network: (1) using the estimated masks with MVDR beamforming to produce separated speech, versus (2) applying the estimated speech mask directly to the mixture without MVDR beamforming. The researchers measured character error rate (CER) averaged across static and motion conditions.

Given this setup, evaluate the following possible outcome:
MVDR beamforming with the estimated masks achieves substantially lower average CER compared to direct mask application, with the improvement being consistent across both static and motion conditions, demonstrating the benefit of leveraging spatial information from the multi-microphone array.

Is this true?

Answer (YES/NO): YES